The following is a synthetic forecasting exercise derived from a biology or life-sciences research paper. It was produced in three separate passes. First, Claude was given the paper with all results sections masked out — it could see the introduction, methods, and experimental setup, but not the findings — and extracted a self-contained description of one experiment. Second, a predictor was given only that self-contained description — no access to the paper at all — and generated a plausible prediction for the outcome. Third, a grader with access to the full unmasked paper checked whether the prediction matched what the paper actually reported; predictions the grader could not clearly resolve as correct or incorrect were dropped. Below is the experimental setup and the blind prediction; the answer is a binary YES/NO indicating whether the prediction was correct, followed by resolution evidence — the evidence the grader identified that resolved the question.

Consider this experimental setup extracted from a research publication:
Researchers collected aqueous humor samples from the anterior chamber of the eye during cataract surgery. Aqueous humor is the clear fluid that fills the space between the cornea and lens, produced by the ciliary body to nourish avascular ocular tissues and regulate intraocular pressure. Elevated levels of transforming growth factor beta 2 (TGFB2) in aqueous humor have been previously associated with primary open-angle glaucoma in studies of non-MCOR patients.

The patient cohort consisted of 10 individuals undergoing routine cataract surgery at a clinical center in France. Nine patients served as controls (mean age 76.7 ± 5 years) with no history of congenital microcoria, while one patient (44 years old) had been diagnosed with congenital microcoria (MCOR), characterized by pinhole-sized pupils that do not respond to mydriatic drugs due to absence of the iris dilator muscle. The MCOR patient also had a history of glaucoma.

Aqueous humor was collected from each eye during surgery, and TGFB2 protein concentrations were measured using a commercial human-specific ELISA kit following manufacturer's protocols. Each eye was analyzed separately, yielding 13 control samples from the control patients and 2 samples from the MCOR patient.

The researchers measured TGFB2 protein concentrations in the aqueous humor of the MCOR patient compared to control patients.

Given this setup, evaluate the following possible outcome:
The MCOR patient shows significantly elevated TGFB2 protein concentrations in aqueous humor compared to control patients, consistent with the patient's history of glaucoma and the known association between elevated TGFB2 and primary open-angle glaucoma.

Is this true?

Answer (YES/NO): NO